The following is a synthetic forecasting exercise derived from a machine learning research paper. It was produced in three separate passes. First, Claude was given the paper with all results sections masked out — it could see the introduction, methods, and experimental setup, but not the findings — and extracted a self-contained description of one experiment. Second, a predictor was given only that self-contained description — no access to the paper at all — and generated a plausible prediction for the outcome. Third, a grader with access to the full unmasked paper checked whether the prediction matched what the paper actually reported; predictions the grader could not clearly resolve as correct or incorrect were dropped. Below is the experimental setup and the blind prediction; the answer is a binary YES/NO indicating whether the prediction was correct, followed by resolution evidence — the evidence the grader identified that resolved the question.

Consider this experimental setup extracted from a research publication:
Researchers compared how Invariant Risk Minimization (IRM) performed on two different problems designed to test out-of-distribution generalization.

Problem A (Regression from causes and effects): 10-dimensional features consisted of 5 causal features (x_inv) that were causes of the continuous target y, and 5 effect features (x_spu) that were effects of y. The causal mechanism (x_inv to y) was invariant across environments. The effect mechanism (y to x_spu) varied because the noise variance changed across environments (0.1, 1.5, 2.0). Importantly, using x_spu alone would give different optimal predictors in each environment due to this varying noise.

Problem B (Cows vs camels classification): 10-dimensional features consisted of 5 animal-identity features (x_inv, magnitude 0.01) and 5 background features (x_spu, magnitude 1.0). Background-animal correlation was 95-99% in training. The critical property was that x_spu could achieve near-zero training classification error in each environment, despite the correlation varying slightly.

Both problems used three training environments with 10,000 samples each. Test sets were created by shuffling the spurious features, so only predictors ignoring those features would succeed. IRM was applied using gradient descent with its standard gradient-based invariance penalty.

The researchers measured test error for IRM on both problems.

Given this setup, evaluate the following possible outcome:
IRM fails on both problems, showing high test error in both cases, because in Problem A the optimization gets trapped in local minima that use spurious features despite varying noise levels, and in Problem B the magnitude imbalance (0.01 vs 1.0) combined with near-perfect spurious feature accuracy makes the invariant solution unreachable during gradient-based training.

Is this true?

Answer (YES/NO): NO